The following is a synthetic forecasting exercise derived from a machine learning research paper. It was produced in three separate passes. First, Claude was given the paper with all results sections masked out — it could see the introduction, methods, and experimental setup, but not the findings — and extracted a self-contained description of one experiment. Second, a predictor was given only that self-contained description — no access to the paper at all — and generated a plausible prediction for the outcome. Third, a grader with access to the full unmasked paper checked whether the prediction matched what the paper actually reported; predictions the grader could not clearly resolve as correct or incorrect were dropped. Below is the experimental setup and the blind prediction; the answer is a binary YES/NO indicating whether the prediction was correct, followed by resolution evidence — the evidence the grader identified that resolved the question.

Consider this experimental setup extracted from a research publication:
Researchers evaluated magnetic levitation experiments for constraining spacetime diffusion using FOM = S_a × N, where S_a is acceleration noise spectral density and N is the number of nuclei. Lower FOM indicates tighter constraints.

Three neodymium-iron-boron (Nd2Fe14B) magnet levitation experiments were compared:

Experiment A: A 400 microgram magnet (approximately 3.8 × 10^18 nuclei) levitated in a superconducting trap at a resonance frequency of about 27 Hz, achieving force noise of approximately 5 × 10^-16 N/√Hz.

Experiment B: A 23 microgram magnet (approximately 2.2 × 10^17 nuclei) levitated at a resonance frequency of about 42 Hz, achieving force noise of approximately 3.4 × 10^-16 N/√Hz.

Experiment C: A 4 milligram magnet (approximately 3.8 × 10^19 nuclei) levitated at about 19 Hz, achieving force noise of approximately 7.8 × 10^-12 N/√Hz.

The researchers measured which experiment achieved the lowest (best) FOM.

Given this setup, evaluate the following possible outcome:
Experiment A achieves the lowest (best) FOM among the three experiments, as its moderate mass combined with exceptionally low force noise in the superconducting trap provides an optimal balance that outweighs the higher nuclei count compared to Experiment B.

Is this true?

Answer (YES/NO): YES